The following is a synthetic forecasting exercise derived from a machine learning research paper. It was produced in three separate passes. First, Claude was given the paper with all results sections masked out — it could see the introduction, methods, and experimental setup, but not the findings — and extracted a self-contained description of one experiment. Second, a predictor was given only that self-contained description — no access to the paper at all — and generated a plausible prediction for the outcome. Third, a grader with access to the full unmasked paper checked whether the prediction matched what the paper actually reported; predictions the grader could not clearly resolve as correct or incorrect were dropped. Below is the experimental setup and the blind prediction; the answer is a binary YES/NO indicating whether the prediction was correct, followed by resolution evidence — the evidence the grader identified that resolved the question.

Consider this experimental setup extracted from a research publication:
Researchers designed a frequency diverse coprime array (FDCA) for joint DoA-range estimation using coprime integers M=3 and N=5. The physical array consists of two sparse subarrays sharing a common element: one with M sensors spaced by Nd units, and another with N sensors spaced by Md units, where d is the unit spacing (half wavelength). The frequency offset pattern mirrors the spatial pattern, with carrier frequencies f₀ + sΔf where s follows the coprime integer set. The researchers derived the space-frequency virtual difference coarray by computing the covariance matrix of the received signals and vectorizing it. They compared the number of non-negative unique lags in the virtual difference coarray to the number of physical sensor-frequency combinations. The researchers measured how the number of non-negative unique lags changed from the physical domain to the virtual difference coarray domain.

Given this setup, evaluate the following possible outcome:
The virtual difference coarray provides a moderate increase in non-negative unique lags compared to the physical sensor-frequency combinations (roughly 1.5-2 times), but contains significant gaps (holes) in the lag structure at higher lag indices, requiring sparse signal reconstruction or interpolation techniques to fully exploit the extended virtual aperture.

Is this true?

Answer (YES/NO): NO